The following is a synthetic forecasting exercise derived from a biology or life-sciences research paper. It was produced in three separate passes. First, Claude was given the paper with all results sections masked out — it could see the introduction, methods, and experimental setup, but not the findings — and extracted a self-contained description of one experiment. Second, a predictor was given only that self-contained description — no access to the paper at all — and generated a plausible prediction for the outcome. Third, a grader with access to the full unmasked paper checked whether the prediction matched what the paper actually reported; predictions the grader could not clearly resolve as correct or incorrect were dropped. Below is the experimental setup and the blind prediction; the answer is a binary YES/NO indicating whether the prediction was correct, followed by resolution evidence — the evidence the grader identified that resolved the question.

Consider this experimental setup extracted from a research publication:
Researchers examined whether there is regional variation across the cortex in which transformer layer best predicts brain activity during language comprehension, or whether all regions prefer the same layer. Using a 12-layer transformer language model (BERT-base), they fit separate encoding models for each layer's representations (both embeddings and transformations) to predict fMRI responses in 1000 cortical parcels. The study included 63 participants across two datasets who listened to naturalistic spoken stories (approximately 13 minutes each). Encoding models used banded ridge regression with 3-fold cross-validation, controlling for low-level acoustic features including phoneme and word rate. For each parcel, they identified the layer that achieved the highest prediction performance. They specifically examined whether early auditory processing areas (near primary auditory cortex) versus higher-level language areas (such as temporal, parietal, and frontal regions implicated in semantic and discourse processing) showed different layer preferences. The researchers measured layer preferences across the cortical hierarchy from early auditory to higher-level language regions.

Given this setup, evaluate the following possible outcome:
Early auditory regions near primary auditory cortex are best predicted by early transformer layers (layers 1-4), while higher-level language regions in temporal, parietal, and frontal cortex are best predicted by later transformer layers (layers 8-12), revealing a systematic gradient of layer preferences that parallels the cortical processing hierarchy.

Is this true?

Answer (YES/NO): NO